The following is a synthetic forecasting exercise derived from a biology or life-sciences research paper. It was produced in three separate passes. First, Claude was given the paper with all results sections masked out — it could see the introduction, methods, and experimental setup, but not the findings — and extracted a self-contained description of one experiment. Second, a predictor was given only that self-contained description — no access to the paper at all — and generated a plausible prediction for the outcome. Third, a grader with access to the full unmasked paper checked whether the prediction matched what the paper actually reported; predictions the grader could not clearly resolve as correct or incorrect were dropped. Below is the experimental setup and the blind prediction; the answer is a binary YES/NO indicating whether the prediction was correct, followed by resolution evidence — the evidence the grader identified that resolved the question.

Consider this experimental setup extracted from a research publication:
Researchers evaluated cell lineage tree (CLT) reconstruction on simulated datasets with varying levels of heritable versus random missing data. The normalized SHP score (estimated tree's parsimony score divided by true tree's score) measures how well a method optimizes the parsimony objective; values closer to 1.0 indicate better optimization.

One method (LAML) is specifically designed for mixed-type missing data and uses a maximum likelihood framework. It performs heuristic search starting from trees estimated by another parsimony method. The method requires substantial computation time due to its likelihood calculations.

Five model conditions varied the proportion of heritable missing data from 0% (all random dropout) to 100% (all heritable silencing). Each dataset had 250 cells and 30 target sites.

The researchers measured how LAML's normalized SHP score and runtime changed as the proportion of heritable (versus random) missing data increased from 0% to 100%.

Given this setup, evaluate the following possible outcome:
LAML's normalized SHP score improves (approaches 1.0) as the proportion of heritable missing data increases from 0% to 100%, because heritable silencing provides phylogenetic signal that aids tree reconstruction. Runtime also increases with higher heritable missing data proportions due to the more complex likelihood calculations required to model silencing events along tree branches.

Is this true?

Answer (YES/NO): NO